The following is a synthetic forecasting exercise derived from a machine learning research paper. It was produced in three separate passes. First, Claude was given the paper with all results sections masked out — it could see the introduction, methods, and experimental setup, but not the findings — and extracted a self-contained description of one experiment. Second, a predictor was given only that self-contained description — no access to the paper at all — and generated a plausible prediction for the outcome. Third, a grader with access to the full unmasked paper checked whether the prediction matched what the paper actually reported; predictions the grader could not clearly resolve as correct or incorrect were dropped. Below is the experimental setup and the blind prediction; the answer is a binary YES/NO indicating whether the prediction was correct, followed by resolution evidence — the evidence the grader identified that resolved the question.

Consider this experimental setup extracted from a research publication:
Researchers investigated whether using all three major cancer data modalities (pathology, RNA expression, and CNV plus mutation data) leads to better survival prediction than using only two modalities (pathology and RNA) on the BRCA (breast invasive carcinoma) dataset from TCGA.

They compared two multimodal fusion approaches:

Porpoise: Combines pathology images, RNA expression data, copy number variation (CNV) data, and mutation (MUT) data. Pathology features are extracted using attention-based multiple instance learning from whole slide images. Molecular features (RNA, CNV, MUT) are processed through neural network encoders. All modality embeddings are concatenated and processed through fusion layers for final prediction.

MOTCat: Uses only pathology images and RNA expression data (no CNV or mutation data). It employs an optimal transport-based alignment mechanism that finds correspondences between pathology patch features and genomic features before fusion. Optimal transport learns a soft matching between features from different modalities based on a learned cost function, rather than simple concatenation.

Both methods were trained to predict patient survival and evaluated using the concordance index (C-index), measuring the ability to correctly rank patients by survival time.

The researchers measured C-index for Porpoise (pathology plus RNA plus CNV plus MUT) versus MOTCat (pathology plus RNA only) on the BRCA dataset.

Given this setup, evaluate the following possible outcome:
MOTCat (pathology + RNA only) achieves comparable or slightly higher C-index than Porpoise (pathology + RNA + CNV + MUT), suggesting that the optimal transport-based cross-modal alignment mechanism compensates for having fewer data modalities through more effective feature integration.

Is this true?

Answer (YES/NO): YES